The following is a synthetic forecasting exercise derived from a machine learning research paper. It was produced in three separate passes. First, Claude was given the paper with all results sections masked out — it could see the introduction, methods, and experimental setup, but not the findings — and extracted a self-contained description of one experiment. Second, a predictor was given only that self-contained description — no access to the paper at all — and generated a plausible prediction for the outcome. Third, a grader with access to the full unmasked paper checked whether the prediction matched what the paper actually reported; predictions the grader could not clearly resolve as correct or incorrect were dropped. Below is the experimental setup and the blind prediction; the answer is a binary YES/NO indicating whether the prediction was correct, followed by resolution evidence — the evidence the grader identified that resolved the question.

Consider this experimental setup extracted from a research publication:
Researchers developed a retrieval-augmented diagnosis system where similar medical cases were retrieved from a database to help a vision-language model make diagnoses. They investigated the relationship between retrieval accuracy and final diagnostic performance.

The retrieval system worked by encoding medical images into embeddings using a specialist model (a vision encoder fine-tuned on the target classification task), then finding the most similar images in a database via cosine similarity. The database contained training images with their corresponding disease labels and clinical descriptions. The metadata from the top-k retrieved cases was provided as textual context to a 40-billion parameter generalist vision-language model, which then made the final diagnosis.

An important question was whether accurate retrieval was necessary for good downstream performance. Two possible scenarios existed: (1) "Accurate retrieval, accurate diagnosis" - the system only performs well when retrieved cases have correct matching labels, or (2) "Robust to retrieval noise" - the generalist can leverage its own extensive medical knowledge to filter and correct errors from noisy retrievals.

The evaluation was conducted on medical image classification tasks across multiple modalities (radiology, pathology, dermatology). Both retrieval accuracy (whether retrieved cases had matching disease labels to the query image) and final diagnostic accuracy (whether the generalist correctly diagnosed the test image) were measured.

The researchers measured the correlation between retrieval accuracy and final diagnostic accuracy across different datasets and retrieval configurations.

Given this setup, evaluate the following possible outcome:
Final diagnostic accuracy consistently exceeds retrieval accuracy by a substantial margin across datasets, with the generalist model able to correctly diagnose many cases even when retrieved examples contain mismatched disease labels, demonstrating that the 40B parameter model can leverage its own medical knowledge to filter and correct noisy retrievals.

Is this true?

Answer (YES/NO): NO